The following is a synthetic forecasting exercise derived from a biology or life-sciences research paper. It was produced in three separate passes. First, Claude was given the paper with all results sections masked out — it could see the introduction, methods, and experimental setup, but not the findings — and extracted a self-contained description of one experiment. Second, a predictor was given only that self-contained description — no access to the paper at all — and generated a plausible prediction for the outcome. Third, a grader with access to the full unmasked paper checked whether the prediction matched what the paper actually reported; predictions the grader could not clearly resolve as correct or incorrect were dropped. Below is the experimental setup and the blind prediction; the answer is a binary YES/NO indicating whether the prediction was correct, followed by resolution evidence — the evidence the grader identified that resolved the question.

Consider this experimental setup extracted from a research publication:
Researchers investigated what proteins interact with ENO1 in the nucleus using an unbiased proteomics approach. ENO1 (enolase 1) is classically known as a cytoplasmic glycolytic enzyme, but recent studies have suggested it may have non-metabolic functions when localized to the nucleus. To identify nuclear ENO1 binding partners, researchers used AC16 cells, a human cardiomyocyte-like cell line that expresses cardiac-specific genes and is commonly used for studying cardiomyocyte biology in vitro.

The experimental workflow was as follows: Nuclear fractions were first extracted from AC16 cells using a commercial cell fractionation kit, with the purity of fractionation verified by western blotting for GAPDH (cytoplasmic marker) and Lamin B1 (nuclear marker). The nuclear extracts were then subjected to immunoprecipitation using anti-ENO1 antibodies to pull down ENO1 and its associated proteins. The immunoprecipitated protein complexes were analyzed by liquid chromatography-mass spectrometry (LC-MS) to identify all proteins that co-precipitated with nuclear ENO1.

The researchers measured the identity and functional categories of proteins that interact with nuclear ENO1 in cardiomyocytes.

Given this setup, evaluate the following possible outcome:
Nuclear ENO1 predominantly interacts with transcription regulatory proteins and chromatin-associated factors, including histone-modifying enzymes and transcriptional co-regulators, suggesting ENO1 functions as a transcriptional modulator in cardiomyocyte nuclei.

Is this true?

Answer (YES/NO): YES